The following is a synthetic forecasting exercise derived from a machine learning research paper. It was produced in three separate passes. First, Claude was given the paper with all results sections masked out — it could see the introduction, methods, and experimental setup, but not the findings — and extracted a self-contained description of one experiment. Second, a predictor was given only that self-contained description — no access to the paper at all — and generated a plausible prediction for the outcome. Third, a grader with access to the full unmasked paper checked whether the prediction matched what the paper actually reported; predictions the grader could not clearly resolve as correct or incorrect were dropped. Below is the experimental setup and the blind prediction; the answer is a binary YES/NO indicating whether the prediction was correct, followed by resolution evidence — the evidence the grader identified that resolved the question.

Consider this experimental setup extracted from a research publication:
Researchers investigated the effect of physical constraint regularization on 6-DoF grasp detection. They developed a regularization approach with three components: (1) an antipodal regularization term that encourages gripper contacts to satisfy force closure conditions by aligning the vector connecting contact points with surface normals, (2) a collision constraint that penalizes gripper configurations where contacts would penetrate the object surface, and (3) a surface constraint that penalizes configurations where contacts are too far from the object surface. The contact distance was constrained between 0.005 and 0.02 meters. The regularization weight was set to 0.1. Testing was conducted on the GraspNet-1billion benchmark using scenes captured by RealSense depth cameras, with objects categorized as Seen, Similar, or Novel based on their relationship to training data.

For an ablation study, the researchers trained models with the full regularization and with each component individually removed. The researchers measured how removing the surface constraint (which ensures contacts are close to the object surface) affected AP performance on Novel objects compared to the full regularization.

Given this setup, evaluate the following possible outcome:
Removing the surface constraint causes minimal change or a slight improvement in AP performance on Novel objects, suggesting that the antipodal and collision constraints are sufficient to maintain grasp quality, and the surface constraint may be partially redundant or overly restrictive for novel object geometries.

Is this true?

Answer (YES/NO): YES